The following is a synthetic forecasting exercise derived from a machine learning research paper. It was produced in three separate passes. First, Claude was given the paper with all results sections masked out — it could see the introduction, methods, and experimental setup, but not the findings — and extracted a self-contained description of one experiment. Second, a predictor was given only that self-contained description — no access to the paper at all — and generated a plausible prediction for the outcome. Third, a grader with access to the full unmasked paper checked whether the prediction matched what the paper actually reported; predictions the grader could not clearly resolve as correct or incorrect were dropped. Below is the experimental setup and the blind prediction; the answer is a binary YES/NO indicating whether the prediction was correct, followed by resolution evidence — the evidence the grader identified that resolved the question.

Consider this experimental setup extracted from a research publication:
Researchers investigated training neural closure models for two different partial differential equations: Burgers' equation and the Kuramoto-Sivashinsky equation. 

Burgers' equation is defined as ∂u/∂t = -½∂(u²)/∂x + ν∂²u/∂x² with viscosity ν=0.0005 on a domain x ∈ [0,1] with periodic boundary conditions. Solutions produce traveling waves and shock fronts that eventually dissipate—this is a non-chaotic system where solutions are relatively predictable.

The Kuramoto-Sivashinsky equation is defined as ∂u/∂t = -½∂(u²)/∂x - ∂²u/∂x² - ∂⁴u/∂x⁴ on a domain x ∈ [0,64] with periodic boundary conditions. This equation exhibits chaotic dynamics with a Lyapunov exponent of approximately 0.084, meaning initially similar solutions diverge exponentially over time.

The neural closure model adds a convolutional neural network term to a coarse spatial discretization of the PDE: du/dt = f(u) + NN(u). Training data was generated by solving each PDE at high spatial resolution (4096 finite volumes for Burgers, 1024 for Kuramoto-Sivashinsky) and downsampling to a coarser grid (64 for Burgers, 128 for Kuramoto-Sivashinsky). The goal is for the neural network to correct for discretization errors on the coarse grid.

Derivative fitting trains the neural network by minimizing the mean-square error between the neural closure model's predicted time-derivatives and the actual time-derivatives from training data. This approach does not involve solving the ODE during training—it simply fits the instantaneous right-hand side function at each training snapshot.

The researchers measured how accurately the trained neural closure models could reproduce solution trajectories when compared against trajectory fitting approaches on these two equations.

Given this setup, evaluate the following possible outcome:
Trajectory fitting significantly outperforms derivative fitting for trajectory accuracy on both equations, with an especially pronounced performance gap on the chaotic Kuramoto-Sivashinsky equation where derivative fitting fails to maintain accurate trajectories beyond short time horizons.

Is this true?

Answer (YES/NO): NO